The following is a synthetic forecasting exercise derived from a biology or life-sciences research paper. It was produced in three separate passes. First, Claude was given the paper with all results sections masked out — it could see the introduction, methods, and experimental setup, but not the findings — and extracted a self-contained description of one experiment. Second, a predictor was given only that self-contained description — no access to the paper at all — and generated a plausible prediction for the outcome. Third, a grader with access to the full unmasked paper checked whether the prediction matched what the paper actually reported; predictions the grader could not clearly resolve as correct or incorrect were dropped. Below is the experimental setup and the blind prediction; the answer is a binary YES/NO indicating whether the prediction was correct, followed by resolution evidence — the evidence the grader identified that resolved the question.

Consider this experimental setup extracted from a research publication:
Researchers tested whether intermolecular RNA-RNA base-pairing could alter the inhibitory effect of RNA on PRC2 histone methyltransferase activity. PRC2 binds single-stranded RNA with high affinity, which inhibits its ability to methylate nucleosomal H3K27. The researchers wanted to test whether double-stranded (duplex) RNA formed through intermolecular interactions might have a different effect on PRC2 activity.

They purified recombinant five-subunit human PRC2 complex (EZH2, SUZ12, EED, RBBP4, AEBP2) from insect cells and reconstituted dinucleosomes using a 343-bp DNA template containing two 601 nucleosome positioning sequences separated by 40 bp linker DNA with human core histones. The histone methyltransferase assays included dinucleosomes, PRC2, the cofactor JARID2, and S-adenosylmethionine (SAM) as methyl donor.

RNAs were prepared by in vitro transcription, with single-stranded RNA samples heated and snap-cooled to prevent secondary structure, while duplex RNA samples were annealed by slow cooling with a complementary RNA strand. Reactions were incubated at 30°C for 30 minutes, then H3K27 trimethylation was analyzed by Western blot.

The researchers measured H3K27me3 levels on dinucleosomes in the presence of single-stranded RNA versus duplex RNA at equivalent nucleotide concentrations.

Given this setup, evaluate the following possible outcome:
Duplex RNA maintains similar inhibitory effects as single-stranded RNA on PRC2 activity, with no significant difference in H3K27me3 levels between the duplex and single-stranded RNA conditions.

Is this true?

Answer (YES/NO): NO